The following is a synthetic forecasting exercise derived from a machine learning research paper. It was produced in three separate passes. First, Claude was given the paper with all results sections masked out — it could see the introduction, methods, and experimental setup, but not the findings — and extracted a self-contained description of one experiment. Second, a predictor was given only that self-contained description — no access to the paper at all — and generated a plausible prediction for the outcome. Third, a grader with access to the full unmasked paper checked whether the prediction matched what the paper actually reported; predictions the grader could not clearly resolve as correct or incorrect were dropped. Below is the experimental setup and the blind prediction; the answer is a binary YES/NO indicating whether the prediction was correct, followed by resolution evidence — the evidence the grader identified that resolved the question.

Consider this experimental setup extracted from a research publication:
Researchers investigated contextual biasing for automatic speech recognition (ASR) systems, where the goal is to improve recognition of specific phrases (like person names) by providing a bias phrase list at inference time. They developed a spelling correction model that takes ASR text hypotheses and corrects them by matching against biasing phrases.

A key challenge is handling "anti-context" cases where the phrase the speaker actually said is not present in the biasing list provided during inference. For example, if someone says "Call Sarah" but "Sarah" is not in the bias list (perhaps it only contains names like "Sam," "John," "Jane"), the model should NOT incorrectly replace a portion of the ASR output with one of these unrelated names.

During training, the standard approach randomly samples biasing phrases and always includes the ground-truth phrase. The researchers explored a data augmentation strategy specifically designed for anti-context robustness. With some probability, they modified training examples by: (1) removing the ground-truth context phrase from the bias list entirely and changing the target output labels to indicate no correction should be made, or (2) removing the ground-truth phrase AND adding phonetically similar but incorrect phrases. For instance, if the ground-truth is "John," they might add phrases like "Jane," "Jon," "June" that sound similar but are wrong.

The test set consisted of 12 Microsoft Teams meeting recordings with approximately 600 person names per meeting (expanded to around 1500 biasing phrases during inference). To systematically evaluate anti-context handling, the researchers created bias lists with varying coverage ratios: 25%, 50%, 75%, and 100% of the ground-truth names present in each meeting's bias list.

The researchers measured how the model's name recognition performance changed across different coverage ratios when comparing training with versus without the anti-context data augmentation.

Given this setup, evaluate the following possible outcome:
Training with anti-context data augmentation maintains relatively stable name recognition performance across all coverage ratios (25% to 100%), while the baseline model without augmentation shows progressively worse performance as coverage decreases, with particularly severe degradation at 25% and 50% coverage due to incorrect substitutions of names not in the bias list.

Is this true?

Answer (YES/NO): NO